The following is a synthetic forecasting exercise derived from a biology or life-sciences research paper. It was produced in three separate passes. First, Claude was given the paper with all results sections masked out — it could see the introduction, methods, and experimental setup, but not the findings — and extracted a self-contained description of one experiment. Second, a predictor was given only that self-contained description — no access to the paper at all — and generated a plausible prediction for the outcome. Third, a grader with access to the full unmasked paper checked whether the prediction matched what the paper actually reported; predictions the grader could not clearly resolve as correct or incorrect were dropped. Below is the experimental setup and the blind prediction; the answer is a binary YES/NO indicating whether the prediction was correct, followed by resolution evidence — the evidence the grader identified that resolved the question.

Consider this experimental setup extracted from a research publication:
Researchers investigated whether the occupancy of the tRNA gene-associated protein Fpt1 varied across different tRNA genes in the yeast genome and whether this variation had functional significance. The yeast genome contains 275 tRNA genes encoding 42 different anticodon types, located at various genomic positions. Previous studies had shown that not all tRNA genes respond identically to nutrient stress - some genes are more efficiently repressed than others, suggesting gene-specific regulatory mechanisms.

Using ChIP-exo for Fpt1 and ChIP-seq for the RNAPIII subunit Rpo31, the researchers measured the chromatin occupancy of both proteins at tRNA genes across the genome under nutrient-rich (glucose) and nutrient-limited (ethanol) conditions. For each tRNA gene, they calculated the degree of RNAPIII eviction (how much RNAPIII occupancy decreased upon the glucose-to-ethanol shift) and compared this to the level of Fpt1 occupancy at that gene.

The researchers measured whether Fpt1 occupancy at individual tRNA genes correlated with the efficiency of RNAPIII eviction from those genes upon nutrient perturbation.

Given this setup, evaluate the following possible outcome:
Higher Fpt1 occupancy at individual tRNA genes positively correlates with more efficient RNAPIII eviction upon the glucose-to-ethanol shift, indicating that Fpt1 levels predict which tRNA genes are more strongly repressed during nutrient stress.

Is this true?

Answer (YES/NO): YES